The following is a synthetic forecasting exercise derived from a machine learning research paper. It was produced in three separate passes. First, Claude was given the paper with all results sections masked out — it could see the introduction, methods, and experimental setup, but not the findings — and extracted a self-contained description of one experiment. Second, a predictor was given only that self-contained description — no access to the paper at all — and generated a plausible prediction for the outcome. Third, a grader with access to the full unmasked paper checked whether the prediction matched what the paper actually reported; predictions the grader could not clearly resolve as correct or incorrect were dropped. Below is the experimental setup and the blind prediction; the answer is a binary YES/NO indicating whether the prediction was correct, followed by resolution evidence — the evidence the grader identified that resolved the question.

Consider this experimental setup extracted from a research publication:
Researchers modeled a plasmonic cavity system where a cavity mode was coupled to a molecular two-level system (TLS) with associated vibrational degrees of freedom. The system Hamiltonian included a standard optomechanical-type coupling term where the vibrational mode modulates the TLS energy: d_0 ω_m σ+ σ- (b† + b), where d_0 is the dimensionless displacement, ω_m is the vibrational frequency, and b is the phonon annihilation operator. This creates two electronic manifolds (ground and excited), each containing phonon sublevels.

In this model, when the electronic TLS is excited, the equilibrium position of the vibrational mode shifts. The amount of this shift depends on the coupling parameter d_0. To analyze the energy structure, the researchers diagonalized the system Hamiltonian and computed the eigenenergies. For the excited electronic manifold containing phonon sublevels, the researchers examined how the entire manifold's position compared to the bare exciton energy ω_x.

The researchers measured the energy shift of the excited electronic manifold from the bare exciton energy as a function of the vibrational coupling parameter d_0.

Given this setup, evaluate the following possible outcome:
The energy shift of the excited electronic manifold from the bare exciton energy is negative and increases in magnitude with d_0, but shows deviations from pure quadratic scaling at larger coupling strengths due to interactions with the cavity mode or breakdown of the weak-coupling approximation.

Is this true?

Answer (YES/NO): NO